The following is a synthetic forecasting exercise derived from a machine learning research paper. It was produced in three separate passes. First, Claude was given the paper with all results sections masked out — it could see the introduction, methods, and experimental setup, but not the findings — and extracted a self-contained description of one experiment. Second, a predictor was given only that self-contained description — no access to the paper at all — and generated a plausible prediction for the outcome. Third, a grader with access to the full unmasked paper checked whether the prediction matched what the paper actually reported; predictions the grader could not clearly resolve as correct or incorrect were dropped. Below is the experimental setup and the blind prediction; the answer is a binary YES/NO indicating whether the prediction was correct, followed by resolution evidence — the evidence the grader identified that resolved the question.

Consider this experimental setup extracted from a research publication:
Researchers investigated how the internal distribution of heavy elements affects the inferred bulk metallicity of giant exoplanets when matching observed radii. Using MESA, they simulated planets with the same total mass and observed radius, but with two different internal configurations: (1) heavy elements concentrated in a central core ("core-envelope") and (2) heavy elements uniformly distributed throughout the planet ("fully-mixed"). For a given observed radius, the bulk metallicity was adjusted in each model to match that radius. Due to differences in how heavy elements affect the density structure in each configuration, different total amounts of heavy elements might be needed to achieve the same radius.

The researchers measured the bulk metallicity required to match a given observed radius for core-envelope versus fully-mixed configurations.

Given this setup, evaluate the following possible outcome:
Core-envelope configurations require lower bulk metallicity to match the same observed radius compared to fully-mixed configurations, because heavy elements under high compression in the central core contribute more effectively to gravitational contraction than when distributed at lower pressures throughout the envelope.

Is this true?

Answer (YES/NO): NO